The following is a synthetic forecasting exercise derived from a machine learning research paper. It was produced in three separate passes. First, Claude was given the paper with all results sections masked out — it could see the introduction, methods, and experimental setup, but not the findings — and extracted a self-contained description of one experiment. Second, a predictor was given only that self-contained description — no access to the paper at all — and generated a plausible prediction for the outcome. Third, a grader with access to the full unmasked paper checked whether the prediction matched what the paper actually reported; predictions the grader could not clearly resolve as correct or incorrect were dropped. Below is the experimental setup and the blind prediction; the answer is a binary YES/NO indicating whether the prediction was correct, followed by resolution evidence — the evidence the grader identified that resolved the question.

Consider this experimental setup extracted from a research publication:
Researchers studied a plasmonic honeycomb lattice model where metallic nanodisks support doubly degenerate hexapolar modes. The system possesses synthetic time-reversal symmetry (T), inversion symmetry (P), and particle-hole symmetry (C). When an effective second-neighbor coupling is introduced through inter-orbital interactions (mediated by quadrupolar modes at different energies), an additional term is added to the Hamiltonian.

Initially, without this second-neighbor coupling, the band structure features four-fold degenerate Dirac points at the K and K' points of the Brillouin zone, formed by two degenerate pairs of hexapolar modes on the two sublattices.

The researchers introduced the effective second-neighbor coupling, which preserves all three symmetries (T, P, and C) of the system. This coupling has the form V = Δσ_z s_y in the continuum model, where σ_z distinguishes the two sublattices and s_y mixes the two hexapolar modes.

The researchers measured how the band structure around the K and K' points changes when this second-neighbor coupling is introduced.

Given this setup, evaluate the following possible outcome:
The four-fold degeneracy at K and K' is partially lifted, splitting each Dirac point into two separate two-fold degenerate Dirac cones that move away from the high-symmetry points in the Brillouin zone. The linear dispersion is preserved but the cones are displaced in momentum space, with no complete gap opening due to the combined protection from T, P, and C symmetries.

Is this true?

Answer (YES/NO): NO